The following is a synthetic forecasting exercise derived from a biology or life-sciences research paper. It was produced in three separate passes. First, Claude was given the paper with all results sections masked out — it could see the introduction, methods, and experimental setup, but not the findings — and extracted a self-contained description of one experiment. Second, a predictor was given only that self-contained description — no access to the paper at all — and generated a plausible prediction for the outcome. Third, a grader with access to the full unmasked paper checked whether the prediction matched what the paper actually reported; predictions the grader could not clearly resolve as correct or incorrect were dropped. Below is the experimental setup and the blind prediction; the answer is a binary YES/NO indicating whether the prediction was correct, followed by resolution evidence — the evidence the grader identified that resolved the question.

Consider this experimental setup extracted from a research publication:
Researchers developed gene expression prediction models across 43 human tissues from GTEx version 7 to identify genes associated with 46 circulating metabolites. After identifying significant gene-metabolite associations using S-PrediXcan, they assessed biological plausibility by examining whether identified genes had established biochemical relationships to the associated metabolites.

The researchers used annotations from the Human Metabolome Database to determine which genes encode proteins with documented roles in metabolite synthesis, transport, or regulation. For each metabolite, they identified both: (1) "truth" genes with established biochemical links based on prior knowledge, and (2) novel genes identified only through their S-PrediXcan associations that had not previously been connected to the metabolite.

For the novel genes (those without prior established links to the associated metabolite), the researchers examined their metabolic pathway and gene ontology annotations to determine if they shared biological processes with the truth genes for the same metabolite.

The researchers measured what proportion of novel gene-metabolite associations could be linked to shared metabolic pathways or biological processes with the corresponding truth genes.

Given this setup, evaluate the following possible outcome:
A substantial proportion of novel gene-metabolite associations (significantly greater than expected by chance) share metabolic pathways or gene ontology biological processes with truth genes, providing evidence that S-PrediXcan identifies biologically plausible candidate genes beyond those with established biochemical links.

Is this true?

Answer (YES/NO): NO